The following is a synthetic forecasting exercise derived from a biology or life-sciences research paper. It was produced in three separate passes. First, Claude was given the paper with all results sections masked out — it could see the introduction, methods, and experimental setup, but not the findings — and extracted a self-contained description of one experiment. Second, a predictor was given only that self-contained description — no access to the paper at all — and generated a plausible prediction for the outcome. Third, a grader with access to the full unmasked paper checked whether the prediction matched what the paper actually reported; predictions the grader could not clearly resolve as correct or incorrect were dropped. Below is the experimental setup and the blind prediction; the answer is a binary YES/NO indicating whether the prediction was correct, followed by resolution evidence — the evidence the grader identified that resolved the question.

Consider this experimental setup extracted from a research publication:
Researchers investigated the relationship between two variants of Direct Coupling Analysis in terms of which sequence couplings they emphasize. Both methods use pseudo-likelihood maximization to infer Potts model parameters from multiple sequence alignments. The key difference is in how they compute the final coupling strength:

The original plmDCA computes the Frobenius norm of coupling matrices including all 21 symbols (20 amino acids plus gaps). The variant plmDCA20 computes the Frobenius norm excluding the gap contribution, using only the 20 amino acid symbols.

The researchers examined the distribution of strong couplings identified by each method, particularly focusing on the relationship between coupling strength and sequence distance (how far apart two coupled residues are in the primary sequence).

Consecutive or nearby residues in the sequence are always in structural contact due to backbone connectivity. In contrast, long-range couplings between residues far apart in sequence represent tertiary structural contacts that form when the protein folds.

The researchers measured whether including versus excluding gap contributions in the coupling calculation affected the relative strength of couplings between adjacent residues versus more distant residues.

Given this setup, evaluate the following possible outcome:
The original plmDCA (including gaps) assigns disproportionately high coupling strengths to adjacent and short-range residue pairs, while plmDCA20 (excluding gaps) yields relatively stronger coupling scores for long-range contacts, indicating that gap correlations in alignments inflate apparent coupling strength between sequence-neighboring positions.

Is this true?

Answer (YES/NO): YES